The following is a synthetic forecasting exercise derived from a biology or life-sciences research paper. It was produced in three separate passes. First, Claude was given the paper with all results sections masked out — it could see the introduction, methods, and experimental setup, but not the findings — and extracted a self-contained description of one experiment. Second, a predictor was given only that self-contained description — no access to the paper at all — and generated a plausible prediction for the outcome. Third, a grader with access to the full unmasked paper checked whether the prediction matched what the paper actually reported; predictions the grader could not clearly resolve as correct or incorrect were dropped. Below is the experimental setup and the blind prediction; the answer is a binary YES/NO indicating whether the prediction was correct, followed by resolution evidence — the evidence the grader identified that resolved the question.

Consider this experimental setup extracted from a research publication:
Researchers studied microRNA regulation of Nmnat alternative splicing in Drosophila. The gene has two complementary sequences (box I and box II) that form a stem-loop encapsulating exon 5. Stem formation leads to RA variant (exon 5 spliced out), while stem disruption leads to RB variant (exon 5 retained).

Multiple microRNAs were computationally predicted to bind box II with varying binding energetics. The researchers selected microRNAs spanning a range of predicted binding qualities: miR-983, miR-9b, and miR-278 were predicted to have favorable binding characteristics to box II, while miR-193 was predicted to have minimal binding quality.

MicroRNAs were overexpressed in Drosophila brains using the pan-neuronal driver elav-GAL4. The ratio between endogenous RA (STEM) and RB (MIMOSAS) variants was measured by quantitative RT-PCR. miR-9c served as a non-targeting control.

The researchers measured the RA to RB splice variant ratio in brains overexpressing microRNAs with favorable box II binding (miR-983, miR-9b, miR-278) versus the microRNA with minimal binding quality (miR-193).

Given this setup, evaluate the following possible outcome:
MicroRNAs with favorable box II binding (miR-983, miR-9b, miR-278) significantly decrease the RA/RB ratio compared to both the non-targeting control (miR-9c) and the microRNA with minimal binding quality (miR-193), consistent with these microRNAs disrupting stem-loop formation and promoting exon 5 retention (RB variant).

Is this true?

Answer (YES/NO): YES